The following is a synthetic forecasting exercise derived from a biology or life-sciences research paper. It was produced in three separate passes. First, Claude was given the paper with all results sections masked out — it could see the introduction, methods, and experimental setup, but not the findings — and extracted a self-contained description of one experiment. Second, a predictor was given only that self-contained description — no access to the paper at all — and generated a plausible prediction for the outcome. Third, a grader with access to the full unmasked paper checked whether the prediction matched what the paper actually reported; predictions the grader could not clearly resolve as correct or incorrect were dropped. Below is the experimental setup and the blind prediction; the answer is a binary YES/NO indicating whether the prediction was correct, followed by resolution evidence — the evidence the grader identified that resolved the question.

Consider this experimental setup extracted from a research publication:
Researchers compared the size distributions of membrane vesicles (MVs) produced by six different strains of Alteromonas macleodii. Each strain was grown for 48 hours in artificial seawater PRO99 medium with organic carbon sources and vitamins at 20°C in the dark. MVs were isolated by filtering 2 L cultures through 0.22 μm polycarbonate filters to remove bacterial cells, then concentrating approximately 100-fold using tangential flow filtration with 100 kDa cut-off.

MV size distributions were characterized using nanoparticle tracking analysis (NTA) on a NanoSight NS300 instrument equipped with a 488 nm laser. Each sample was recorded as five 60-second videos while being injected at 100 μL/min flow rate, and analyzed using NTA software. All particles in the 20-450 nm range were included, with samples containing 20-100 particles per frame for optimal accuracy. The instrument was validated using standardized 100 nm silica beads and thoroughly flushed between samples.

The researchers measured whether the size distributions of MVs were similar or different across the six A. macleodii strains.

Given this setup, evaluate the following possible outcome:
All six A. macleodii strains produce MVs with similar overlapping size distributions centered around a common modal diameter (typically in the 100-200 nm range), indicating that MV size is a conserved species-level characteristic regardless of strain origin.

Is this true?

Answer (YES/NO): NO